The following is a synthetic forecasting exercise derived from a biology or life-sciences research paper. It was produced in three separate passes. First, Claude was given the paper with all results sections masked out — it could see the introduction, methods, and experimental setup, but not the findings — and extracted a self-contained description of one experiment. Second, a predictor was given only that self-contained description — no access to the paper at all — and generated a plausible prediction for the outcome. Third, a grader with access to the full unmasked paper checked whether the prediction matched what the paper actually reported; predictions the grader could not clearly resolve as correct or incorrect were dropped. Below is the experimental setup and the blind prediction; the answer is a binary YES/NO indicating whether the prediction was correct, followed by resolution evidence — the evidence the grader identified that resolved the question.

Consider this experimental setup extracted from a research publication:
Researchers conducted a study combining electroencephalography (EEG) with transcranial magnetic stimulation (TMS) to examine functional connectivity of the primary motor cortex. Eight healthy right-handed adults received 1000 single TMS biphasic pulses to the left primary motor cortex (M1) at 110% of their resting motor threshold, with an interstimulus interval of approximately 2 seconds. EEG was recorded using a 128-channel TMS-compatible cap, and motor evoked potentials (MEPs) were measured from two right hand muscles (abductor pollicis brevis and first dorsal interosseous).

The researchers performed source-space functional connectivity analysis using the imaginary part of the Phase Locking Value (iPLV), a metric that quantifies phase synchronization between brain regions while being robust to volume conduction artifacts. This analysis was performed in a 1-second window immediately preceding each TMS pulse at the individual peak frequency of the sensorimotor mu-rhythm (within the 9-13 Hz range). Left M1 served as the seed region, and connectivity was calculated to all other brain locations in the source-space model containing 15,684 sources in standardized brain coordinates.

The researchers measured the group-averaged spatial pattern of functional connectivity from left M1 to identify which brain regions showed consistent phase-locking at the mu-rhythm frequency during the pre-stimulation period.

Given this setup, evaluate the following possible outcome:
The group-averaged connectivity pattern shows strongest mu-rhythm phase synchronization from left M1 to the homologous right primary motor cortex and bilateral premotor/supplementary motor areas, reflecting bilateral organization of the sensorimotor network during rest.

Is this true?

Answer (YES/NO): NO